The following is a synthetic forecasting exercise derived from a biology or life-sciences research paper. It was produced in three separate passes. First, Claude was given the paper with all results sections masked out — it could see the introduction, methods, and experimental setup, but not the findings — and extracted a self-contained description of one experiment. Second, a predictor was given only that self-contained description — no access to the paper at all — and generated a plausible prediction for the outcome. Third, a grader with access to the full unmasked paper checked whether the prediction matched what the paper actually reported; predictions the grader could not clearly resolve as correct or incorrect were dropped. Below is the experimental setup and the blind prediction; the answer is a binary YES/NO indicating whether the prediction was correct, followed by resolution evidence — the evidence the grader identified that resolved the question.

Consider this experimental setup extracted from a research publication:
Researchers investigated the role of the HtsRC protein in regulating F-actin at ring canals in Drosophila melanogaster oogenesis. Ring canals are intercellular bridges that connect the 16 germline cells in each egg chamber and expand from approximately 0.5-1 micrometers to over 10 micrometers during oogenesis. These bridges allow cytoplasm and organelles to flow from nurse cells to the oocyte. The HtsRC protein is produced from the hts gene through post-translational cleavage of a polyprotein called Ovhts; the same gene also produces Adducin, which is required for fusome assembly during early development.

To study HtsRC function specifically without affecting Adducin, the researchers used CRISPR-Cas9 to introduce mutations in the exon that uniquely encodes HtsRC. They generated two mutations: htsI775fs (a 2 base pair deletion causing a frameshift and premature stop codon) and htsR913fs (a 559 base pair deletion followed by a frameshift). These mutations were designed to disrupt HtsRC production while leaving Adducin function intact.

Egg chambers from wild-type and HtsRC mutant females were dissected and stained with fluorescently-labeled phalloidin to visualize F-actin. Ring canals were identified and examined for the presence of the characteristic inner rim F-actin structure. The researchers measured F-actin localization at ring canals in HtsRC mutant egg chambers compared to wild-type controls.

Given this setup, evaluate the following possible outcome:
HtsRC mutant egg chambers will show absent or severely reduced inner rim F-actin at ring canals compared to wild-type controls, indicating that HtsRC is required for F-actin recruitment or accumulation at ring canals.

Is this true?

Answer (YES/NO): YES